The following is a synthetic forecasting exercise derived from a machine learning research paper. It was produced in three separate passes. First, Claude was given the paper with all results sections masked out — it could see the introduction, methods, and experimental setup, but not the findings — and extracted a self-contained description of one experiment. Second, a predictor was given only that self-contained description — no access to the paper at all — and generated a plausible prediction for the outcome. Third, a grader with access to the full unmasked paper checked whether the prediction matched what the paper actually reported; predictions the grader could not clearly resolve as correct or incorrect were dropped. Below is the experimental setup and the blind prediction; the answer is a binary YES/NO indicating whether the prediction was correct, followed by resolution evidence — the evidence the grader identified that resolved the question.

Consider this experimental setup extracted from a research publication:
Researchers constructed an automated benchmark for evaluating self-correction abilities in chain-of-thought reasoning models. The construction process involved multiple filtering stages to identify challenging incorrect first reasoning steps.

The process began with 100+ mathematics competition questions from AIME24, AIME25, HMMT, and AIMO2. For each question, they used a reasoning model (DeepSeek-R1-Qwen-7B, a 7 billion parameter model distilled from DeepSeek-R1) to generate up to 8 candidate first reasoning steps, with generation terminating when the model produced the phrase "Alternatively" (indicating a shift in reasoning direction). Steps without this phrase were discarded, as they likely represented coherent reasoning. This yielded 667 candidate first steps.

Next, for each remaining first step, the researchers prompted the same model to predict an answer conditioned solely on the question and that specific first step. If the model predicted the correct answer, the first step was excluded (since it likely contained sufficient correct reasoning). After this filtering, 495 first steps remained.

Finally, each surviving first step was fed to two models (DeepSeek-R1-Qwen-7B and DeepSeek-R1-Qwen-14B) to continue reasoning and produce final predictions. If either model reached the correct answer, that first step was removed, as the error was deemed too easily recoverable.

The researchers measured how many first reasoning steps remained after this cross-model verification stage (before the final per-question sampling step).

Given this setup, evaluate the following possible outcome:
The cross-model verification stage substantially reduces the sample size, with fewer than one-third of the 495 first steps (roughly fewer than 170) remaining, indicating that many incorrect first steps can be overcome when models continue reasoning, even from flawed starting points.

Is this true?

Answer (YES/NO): NO